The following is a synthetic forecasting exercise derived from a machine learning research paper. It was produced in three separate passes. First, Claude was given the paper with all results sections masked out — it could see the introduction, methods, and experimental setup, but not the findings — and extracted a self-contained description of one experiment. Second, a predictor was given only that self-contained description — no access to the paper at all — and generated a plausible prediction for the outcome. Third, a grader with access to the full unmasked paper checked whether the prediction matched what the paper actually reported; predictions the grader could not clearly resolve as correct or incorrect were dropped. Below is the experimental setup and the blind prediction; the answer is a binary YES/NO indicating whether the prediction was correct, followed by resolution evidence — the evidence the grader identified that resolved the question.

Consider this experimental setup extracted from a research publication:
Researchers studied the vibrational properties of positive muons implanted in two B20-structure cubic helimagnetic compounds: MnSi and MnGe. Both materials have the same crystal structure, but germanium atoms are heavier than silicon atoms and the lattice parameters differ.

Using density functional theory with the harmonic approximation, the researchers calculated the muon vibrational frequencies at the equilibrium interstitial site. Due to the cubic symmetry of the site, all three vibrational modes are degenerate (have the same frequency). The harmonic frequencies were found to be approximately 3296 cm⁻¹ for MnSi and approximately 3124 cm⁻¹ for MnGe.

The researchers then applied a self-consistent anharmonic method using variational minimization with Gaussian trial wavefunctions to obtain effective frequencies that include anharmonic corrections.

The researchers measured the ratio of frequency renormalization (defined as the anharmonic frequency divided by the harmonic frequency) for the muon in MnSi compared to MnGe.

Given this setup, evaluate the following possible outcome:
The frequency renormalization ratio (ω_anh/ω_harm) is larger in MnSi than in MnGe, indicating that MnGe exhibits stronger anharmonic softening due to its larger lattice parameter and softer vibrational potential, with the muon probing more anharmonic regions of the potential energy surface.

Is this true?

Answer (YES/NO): NO